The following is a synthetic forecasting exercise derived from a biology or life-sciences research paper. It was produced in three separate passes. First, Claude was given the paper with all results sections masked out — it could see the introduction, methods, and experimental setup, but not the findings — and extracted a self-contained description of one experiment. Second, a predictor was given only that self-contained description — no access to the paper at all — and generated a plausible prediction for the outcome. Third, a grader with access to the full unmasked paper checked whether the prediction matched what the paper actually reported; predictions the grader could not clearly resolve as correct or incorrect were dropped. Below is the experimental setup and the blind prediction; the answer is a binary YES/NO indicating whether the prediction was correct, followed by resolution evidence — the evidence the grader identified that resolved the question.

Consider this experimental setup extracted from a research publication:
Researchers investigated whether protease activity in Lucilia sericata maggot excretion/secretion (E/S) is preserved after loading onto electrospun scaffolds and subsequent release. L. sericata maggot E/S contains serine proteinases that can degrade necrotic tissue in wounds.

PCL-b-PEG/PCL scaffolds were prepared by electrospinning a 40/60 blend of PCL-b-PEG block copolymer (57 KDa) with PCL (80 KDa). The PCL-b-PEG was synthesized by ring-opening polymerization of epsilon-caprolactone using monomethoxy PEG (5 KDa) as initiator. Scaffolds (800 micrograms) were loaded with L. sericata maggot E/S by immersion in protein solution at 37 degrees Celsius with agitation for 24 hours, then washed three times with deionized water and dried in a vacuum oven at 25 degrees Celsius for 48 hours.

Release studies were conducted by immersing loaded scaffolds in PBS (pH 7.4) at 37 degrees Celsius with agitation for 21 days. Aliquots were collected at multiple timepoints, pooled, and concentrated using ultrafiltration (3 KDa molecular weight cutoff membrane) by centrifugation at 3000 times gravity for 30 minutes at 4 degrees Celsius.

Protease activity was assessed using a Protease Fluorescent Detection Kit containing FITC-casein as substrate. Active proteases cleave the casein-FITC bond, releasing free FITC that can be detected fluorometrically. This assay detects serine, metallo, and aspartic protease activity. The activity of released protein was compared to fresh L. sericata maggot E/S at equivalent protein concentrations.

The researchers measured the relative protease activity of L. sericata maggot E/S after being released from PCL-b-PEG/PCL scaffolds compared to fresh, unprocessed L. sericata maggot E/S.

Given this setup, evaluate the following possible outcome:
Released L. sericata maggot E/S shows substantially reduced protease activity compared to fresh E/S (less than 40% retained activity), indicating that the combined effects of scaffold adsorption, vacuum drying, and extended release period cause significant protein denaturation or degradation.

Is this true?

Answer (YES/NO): NO